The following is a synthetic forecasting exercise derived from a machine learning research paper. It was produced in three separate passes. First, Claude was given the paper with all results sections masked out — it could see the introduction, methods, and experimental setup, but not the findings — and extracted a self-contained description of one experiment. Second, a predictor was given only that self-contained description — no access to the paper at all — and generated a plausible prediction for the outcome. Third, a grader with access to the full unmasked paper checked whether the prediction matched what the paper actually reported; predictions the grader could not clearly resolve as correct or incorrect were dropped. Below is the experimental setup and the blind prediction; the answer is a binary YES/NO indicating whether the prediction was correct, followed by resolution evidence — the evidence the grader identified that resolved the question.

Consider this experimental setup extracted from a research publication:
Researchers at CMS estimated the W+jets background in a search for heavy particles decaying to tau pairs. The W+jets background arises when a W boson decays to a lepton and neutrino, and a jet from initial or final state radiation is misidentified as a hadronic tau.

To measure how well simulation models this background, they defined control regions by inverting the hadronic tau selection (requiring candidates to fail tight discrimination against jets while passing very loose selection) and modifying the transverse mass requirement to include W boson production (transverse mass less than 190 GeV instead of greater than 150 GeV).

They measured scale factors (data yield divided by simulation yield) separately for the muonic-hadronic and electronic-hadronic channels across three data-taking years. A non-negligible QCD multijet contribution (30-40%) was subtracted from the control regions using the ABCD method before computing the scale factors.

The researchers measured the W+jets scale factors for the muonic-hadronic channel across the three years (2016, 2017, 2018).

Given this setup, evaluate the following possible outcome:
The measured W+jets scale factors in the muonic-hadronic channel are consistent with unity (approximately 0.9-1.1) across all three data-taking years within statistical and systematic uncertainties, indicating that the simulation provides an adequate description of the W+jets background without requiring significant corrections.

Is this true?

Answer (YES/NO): YES